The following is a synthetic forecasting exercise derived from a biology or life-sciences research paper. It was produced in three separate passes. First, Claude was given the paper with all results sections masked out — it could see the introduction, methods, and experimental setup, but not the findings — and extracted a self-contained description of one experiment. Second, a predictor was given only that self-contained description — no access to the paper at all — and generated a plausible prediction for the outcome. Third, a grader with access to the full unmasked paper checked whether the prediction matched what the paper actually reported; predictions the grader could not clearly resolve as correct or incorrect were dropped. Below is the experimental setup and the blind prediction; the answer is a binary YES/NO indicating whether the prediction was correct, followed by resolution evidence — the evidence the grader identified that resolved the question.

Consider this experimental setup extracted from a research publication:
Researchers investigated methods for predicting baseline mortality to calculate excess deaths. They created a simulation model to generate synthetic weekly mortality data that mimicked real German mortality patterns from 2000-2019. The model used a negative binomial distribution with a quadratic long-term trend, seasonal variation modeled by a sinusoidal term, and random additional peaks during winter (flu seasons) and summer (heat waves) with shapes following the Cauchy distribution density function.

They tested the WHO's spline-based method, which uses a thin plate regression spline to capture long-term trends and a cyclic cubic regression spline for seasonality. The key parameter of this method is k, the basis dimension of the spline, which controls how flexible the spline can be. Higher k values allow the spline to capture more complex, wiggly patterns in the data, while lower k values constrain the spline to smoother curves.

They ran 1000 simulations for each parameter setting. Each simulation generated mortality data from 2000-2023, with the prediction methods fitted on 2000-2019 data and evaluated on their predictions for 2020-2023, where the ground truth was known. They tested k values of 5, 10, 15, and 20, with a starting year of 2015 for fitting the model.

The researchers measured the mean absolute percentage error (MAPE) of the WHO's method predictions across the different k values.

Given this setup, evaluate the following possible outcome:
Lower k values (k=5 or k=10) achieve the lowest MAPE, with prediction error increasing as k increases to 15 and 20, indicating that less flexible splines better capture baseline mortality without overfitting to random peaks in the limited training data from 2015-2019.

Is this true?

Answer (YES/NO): NO